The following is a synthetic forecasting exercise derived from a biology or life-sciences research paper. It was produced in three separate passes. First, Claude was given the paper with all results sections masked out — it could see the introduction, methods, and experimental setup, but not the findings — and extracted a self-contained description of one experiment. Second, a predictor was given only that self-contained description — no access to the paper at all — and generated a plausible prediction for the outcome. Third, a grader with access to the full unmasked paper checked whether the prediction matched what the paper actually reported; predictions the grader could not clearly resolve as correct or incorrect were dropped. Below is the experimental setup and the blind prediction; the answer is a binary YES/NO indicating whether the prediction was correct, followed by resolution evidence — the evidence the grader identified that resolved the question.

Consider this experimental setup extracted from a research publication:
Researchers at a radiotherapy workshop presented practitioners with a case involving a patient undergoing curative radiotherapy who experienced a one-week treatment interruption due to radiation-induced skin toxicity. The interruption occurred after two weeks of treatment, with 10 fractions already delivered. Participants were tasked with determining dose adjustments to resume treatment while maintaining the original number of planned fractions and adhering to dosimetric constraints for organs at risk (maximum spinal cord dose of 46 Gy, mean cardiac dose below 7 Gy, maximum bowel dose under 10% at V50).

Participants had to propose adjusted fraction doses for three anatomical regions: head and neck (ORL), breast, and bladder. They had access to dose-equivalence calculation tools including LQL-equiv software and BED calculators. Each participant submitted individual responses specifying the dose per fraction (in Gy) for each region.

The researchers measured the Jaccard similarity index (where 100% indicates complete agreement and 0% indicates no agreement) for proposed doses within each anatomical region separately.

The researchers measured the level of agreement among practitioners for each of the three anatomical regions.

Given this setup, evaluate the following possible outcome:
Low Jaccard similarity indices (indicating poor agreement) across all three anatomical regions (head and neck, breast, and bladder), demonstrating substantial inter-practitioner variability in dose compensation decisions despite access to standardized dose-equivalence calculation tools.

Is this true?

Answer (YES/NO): YES